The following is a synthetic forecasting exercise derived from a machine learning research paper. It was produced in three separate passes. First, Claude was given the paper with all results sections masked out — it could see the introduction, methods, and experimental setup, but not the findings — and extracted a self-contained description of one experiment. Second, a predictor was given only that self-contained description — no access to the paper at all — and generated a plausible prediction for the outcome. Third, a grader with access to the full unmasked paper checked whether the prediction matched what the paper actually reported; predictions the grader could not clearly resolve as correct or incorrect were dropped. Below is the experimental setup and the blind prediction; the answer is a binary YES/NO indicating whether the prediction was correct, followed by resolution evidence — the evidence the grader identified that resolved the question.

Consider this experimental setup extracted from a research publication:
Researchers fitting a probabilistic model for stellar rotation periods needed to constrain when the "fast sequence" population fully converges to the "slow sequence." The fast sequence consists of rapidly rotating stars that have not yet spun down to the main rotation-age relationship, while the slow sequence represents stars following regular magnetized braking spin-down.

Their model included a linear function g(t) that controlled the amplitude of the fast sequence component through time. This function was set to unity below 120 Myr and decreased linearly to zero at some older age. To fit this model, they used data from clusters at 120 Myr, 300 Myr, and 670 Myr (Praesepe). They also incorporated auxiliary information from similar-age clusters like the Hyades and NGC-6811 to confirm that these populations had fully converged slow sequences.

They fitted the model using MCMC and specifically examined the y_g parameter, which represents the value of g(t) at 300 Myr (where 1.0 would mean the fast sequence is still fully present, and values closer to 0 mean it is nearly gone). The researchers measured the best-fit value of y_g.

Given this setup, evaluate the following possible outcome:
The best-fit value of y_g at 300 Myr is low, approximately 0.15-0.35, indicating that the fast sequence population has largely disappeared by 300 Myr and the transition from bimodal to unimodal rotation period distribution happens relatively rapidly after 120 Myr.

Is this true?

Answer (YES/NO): NO